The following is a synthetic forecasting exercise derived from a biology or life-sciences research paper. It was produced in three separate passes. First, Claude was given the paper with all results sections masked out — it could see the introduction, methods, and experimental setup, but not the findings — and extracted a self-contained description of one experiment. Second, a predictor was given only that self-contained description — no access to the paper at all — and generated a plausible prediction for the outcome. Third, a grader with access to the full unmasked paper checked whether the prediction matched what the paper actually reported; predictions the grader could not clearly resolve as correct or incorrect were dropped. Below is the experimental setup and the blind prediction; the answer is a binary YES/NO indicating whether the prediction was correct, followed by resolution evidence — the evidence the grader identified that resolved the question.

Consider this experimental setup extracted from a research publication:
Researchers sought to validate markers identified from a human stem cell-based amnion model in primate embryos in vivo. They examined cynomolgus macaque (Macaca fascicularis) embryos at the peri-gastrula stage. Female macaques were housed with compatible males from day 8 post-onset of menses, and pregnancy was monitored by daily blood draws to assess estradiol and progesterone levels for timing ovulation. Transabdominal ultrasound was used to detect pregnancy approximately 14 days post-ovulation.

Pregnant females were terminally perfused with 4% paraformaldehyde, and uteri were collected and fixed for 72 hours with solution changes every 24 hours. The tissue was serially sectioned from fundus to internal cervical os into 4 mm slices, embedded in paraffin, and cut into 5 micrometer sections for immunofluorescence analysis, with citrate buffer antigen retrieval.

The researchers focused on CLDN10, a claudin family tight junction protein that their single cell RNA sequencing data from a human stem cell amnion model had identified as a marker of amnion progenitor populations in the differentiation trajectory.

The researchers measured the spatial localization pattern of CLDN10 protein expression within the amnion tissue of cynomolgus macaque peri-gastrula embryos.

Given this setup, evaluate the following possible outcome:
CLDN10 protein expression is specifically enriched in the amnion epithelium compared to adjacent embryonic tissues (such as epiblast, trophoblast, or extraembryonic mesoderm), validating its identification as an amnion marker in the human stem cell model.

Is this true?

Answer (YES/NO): NO